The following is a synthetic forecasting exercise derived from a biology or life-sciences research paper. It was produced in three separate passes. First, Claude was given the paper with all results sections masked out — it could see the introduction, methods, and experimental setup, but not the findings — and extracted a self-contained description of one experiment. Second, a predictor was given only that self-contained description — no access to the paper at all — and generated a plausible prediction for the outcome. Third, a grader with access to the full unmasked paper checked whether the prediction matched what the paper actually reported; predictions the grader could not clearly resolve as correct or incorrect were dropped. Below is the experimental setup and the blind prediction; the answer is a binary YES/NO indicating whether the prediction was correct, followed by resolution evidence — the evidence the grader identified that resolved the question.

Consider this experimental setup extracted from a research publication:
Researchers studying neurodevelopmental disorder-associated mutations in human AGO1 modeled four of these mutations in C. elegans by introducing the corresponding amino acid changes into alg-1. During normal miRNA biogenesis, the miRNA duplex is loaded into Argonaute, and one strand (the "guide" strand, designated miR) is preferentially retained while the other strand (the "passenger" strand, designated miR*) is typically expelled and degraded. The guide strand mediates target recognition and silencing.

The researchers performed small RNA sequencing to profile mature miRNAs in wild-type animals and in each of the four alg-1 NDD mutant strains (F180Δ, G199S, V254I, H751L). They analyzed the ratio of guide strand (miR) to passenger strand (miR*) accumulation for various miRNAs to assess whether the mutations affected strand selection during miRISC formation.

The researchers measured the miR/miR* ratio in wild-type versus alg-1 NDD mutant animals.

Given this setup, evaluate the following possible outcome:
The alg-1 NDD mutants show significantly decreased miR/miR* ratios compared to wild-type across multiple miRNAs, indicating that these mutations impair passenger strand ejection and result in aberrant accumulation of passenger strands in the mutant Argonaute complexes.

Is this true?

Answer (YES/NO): NO